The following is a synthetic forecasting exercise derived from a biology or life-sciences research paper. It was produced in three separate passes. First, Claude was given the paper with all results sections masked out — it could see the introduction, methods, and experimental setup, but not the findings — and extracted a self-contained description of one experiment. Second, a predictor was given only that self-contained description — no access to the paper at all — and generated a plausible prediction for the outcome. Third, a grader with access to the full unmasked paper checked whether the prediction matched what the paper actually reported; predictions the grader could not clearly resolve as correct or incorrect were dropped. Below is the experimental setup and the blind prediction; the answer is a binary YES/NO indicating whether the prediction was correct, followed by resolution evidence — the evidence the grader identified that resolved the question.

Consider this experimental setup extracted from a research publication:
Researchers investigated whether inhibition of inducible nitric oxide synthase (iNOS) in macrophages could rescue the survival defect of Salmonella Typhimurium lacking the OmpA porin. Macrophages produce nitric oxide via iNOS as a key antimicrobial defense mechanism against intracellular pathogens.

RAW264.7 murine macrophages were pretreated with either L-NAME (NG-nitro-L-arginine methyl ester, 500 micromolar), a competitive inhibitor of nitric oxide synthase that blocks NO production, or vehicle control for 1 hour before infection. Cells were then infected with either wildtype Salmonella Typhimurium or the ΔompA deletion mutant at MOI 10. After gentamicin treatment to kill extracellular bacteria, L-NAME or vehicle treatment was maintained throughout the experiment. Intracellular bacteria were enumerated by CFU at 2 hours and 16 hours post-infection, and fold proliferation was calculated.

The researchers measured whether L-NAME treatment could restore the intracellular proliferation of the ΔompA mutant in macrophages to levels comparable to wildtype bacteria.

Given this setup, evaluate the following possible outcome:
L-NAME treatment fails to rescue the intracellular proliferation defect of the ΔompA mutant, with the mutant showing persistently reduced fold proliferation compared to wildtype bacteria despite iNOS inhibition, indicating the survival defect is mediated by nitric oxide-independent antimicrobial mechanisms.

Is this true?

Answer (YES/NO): NO